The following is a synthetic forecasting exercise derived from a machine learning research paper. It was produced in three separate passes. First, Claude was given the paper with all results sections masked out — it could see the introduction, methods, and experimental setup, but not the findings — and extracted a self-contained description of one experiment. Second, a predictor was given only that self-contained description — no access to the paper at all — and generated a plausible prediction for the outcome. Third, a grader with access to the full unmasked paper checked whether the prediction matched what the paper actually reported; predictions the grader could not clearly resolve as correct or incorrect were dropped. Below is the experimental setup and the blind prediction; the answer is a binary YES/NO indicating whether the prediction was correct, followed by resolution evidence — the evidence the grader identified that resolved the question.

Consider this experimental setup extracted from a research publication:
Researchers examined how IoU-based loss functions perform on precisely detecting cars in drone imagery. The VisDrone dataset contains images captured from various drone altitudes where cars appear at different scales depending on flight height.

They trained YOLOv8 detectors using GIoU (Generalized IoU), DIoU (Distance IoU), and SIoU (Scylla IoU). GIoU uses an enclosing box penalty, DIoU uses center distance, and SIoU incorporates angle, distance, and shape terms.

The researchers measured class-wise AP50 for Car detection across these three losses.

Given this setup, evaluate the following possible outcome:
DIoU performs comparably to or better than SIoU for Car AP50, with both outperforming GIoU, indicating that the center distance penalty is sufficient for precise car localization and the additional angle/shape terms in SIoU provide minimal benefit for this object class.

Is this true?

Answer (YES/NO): YES